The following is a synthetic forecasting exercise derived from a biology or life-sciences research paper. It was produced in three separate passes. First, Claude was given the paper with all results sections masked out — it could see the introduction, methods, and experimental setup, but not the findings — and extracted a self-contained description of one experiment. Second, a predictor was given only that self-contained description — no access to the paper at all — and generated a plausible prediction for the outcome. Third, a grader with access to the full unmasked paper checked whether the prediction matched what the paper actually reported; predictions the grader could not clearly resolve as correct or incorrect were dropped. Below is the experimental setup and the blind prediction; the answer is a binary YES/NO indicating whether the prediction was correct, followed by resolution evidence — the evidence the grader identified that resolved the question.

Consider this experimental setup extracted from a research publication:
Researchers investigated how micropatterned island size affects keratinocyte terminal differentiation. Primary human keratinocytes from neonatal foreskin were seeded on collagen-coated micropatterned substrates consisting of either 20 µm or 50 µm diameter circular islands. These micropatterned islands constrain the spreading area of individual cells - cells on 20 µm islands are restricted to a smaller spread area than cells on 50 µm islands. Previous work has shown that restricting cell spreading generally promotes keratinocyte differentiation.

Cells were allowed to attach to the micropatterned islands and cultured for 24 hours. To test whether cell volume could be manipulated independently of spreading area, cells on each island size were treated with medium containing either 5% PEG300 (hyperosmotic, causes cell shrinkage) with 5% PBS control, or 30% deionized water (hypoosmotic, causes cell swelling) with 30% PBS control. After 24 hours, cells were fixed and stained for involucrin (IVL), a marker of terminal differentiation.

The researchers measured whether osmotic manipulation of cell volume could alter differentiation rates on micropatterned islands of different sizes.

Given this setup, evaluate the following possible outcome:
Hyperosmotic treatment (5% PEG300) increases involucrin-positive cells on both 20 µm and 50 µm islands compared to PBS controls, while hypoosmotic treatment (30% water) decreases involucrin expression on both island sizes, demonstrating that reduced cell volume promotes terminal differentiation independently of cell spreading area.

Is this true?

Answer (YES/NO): NO